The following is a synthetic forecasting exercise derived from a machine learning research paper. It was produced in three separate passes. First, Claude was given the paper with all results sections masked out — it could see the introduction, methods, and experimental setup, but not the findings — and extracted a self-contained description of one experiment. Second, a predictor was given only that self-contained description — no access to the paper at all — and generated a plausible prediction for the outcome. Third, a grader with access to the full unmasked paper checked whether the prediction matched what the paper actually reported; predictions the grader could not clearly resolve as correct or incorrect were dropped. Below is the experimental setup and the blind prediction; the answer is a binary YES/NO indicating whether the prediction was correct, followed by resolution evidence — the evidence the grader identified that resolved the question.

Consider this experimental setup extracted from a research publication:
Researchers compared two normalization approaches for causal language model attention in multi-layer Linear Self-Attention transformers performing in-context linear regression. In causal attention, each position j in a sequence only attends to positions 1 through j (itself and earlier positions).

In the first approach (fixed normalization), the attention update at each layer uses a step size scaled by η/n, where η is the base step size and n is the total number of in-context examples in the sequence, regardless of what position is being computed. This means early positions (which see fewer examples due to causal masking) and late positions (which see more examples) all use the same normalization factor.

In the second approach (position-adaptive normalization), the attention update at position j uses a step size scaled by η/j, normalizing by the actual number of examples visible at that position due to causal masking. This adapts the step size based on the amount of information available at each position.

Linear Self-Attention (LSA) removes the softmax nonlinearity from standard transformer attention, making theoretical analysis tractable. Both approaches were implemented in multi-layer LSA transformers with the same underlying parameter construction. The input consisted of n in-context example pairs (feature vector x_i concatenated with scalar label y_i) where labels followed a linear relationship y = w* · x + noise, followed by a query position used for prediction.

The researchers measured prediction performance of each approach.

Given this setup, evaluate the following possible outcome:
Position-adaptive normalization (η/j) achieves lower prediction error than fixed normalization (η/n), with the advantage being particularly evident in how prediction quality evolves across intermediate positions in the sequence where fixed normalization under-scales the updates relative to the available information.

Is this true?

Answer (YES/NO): NO